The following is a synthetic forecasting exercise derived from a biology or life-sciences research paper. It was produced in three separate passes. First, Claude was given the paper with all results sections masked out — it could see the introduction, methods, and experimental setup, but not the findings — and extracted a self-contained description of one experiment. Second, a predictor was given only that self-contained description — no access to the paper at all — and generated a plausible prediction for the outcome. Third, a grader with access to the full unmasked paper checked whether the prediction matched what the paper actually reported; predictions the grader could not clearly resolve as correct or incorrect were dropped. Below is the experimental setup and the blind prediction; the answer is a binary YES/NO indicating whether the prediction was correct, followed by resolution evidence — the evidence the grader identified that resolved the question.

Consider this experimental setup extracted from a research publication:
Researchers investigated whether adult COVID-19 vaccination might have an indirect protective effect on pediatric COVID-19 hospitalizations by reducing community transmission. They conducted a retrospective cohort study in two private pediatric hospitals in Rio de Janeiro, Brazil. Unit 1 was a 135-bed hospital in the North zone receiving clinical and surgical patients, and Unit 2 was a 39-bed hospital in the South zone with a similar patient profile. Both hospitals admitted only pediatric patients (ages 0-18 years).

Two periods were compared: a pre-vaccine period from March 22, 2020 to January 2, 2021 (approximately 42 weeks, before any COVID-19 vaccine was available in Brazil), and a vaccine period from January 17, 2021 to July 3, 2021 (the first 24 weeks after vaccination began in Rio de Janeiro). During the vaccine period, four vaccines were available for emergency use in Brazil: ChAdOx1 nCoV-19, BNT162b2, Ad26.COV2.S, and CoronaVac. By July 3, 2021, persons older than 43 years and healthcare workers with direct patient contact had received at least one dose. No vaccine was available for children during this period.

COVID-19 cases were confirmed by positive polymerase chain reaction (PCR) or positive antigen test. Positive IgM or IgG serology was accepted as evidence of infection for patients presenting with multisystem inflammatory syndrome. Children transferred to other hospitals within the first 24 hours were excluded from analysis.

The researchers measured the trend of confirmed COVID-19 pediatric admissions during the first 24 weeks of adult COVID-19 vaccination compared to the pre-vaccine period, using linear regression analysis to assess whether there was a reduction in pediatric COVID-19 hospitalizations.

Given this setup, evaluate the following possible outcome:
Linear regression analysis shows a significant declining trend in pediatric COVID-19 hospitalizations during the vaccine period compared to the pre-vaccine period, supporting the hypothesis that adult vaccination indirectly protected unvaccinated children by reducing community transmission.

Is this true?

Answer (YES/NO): NO